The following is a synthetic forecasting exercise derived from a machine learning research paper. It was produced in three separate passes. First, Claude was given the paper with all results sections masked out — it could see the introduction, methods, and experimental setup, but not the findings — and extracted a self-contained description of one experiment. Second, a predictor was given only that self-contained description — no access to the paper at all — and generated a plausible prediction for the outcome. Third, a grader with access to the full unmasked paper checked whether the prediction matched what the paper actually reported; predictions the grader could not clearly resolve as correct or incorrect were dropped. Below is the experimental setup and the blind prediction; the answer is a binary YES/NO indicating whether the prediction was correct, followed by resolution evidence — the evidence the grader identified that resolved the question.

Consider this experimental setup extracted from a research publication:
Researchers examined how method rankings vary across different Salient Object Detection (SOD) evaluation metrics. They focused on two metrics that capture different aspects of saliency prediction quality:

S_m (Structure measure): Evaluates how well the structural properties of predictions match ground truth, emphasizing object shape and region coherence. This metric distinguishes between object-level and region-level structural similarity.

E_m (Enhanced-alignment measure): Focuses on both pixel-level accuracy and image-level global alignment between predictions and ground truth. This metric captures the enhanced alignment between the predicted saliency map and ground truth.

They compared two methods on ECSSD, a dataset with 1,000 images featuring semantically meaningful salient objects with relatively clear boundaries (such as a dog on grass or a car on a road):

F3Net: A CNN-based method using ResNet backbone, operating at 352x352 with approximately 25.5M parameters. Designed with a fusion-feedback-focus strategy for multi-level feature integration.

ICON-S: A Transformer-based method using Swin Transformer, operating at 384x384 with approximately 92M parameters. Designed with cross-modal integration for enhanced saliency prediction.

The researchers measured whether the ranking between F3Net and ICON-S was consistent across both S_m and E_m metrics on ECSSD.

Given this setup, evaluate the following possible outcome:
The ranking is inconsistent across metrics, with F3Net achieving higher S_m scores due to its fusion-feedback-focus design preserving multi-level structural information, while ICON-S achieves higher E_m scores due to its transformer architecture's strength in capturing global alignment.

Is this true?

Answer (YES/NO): YES